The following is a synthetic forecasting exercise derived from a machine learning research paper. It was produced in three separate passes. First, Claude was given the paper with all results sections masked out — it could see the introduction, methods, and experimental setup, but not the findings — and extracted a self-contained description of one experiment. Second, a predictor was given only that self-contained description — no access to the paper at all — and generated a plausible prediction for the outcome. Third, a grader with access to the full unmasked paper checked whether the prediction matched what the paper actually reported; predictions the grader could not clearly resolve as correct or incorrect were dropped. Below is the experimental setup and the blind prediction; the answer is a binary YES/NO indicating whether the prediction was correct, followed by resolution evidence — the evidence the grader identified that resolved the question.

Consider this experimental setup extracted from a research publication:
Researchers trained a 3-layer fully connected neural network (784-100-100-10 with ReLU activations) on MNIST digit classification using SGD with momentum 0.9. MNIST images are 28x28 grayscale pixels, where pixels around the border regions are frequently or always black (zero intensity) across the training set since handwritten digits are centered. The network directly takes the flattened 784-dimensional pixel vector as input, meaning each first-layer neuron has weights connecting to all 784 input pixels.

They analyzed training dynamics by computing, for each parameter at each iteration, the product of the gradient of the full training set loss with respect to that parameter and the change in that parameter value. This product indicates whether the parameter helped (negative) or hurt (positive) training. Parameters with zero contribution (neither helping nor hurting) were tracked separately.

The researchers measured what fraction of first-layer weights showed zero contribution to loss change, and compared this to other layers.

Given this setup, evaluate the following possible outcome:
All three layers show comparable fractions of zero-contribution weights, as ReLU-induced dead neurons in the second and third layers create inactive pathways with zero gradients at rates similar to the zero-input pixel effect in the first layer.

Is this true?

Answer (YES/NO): NO